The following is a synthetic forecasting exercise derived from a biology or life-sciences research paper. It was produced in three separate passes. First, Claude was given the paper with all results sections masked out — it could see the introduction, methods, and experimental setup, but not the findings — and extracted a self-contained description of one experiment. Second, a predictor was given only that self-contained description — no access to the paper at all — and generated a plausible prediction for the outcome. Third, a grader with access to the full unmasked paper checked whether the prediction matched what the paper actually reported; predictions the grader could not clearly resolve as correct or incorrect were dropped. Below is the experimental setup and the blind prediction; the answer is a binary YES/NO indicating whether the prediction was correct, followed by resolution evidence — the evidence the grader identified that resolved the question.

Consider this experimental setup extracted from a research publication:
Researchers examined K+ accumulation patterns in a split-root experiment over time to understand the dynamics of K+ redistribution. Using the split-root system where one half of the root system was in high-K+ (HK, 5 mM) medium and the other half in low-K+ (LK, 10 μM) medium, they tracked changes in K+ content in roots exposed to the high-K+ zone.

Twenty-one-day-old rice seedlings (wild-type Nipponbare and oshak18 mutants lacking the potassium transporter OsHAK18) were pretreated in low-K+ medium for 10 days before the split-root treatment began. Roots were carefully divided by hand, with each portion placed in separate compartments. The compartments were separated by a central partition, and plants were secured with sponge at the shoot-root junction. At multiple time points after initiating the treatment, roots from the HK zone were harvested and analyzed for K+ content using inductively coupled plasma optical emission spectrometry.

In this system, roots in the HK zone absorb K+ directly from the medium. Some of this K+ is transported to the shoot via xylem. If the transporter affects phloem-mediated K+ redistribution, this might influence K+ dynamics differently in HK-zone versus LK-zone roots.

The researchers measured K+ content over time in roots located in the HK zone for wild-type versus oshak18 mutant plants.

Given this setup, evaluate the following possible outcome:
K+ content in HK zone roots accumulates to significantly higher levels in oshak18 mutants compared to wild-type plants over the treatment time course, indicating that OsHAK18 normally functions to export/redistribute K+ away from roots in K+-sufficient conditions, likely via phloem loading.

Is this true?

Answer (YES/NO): NO